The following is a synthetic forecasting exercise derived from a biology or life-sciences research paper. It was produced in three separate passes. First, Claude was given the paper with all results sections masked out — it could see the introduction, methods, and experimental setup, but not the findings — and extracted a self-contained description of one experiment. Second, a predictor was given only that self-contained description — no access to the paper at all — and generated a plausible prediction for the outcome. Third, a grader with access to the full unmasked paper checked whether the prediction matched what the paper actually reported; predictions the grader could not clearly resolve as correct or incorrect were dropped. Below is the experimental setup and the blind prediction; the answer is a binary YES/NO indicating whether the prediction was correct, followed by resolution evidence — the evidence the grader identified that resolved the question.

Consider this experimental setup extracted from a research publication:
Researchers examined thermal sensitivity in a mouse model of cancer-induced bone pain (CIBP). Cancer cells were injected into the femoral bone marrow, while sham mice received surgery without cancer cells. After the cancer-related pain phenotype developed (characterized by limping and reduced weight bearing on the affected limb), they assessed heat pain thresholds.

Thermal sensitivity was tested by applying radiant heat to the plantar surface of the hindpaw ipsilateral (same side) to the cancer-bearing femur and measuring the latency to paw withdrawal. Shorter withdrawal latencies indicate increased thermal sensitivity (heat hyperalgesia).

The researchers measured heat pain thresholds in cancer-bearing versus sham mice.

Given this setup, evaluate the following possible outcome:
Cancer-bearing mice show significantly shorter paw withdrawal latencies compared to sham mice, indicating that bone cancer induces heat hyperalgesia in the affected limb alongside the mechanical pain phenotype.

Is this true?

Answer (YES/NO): NO